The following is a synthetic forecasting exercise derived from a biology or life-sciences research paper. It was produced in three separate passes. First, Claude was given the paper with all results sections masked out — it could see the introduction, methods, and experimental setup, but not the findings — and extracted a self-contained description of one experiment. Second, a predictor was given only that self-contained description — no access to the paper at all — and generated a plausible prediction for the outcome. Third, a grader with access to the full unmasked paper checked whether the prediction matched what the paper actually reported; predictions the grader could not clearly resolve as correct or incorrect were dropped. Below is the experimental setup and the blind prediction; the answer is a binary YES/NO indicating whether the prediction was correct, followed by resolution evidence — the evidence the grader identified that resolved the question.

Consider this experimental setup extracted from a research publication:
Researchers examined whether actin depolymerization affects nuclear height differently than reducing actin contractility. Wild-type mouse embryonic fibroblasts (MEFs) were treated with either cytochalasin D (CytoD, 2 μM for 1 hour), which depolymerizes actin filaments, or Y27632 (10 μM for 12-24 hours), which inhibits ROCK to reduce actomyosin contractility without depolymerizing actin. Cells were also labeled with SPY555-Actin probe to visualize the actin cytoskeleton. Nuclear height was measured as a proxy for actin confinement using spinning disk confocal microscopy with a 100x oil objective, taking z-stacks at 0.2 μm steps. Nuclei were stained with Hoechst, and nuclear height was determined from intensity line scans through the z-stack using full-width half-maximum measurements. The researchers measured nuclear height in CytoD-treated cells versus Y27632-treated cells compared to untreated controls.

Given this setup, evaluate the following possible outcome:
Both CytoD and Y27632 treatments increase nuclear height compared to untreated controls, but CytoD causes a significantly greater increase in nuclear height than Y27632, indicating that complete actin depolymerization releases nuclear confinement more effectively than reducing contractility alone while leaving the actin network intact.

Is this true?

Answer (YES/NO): NO